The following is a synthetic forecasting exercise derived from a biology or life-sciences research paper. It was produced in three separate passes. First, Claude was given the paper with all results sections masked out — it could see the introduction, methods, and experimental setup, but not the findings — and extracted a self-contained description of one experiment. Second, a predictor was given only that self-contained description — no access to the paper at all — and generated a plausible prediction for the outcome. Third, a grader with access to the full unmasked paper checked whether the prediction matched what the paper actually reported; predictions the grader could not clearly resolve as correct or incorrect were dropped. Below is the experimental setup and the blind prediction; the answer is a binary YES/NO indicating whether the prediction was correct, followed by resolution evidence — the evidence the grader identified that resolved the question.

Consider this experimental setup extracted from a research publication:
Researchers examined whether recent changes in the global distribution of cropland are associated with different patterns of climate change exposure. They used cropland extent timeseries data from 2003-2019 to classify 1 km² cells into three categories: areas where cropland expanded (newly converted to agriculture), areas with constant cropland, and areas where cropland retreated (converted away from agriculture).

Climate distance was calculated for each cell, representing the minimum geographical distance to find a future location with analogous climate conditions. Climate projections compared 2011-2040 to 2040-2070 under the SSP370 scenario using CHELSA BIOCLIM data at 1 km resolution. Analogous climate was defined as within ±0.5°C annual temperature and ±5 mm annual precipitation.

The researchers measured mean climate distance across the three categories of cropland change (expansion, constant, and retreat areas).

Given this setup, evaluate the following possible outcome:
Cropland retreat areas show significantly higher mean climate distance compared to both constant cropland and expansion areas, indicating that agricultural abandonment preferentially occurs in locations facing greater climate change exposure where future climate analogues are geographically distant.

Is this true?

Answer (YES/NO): YES